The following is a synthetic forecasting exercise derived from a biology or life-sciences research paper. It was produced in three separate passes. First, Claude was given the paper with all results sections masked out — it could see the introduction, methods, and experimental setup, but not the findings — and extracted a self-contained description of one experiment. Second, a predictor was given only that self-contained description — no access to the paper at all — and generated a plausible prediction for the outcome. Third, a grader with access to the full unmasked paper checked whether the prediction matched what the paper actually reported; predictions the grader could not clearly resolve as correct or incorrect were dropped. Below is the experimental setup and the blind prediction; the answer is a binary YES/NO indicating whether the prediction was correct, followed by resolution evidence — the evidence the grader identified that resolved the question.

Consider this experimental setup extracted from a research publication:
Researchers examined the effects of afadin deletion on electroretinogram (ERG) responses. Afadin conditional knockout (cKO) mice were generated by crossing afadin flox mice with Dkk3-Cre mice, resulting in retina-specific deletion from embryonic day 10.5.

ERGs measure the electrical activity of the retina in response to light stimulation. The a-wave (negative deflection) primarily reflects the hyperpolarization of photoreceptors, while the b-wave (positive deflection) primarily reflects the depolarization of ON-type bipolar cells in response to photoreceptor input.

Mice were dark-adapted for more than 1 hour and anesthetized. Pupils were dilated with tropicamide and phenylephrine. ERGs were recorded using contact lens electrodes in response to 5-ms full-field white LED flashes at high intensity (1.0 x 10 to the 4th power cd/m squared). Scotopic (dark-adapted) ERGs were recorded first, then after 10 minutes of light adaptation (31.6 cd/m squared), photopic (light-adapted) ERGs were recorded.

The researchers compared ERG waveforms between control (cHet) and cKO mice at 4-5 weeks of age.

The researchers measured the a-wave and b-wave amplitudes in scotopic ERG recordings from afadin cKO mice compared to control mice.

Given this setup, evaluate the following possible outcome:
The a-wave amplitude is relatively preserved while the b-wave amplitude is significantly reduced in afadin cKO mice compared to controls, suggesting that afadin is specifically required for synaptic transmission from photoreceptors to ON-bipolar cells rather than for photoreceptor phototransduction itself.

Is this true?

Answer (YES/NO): NO